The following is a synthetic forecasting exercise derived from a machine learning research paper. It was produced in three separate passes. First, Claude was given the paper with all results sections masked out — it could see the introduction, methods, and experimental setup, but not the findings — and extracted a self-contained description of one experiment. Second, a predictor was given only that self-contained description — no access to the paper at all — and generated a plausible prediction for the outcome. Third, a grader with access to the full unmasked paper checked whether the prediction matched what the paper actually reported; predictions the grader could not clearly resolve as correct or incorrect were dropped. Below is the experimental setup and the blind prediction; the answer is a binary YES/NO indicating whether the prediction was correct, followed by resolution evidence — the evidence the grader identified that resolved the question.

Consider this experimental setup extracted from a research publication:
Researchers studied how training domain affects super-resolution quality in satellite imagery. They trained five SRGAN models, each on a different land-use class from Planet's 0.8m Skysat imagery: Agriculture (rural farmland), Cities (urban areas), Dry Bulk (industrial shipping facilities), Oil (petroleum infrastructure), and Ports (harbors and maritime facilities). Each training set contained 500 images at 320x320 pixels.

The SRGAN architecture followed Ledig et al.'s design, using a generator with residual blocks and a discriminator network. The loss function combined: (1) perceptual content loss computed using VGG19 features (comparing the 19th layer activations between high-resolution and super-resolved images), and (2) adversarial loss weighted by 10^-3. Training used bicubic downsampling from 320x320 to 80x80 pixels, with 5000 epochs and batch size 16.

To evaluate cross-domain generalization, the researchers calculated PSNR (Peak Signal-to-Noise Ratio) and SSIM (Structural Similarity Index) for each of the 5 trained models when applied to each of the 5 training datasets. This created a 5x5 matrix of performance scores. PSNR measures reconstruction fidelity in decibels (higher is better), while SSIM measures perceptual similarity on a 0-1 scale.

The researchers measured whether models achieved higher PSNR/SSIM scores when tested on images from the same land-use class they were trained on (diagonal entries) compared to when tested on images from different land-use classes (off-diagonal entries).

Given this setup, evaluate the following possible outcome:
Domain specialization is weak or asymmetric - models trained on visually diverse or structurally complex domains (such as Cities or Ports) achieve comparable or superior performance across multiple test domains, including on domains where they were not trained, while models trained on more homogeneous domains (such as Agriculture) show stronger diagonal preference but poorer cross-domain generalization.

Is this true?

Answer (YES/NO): NO